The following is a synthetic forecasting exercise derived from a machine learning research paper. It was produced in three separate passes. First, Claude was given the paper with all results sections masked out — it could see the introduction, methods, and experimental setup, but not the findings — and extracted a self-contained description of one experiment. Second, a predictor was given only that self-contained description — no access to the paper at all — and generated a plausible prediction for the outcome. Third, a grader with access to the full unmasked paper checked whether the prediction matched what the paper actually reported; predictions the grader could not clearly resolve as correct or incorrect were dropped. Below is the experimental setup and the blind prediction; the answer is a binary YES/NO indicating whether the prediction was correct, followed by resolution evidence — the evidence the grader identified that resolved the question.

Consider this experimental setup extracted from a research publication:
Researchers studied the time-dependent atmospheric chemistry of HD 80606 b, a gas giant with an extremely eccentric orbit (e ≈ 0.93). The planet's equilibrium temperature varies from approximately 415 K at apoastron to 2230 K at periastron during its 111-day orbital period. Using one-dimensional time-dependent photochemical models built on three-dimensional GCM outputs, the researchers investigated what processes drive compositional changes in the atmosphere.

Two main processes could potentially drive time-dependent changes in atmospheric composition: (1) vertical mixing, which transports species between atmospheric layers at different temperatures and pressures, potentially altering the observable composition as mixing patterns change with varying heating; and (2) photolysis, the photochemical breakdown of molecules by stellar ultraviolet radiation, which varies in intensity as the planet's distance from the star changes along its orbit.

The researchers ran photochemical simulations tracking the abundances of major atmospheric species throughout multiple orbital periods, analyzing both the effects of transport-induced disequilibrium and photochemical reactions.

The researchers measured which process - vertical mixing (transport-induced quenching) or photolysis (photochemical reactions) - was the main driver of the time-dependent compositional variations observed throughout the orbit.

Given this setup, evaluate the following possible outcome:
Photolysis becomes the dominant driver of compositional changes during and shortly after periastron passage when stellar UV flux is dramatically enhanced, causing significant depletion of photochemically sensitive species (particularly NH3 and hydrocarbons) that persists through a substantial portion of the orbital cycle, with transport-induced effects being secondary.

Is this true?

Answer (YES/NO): NO